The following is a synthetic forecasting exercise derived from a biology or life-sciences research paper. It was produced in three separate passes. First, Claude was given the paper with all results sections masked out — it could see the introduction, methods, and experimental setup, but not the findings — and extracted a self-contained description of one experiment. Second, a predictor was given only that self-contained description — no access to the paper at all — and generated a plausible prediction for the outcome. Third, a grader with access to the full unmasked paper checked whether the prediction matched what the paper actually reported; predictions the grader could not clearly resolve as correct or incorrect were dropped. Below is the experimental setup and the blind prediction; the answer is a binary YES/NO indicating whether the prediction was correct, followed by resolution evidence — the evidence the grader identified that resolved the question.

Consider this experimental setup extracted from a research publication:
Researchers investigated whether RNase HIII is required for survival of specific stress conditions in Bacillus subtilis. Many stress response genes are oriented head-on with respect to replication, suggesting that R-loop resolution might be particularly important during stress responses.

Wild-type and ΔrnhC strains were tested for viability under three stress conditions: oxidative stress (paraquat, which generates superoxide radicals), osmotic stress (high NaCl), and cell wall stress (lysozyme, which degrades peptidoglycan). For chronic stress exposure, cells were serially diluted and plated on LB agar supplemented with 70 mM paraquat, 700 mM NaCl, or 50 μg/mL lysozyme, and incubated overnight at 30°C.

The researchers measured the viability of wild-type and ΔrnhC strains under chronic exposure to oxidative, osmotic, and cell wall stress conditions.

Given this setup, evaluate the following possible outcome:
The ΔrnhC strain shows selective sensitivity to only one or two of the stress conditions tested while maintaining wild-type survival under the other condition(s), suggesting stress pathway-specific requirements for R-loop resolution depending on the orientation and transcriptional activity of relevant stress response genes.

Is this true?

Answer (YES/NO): NO